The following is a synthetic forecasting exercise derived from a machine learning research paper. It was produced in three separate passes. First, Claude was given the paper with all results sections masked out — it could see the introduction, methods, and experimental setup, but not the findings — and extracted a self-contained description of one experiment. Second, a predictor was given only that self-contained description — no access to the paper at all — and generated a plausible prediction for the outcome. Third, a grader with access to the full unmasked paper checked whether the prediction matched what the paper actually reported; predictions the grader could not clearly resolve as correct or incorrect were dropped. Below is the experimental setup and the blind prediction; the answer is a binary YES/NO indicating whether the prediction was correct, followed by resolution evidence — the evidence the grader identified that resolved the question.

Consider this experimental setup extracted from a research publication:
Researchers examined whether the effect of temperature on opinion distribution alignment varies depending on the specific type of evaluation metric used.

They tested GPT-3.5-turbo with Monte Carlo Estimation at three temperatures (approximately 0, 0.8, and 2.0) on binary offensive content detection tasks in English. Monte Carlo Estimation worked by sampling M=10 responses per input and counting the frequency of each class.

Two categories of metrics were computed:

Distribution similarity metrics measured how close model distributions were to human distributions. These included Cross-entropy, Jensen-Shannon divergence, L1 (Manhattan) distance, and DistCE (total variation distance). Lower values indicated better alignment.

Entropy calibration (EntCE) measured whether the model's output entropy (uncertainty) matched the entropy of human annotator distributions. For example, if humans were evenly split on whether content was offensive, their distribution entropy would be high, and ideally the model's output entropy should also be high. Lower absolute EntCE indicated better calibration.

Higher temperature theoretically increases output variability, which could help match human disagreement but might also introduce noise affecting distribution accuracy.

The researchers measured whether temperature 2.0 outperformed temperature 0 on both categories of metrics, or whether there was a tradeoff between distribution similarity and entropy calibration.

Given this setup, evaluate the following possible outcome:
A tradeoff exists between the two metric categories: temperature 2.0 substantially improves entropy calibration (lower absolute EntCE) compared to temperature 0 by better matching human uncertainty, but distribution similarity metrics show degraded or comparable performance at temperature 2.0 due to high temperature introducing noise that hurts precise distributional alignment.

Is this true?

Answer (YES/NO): NO